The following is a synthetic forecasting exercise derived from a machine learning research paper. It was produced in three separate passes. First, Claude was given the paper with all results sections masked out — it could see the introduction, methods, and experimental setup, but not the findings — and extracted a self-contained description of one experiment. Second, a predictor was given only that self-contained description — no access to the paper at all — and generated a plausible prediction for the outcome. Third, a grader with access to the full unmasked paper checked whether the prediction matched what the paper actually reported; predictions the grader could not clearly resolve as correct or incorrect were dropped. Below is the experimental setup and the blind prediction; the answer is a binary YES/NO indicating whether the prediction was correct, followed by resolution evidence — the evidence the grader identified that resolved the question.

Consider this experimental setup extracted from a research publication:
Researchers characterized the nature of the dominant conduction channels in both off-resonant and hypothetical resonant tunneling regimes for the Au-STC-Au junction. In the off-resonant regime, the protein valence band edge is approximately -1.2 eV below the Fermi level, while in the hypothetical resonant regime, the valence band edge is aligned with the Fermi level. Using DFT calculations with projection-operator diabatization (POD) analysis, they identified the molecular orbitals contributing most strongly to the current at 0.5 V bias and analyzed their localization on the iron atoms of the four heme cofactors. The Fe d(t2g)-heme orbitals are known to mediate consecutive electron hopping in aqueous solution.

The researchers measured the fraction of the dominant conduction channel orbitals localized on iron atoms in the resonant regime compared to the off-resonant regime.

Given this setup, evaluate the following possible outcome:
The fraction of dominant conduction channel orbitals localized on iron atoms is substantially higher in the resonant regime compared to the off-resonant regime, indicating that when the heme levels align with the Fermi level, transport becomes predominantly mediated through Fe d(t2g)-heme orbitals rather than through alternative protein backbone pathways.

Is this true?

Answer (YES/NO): YES